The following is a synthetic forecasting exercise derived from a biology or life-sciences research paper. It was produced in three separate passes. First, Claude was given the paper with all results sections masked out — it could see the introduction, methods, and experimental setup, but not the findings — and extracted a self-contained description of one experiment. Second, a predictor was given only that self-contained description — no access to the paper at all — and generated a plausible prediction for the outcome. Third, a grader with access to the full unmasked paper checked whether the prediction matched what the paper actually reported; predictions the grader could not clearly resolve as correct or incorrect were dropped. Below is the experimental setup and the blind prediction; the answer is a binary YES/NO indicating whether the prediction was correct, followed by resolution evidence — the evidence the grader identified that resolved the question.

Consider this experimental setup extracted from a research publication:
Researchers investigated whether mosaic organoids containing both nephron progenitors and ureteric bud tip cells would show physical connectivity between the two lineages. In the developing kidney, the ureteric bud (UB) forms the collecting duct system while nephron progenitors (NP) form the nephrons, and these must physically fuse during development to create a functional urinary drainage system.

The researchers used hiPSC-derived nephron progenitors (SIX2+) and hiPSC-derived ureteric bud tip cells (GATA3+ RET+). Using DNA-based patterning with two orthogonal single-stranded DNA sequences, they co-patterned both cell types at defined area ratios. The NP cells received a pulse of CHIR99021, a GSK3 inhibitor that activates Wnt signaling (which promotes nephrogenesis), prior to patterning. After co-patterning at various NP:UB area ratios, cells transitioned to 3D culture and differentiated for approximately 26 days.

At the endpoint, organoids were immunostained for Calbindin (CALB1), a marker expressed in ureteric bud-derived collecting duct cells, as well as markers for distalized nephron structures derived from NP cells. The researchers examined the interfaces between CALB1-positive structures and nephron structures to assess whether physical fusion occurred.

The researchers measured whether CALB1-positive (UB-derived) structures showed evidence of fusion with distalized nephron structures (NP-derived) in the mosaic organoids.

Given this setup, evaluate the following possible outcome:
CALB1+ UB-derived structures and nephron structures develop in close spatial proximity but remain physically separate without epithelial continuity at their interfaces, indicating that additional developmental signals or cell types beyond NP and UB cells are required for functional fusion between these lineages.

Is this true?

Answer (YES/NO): NO